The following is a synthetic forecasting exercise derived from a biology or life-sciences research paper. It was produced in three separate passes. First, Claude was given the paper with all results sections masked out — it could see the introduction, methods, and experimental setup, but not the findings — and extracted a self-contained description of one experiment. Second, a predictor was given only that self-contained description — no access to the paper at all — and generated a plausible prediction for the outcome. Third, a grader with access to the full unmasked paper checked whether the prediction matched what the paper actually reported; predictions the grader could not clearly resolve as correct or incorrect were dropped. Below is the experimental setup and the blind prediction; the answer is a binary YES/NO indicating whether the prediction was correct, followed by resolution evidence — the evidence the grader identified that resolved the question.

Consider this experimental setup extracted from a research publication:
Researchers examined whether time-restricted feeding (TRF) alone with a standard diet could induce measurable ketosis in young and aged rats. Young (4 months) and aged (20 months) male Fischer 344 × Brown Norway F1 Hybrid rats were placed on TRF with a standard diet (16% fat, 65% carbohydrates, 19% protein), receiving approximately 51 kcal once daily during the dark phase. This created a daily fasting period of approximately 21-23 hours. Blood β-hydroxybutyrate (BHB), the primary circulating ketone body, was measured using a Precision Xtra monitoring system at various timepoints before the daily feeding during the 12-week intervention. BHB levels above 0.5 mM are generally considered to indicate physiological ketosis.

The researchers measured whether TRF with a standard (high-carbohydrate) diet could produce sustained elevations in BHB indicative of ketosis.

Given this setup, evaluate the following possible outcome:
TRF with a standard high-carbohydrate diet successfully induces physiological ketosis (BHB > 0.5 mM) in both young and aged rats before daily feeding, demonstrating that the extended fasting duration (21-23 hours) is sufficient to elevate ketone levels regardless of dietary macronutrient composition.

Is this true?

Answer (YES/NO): NO